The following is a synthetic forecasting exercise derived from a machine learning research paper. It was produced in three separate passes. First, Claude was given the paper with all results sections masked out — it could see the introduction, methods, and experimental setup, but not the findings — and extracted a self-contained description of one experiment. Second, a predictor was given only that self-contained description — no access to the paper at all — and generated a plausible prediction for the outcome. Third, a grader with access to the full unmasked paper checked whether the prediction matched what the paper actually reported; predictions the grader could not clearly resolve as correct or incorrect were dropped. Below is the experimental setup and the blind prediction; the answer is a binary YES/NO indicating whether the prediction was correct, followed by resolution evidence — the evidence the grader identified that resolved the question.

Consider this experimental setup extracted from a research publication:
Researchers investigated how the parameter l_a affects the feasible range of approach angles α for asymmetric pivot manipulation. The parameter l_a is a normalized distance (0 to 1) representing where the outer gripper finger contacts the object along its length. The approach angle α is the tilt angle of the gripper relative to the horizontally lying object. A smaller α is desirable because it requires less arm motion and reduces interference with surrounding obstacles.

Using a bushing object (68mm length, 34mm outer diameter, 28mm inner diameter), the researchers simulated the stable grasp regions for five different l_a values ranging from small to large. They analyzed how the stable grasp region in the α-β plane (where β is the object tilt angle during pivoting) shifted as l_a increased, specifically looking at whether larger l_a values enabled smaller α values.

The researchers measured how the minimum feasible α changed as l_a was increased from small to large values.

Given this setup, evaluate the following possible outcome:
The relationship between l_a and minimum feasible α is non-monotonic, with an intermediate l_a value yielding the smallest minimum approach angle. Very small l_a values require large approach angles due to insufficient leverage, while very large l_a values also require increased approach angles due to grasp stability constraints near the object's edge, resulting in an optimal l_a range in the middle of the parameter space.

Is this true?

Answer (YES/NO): NO